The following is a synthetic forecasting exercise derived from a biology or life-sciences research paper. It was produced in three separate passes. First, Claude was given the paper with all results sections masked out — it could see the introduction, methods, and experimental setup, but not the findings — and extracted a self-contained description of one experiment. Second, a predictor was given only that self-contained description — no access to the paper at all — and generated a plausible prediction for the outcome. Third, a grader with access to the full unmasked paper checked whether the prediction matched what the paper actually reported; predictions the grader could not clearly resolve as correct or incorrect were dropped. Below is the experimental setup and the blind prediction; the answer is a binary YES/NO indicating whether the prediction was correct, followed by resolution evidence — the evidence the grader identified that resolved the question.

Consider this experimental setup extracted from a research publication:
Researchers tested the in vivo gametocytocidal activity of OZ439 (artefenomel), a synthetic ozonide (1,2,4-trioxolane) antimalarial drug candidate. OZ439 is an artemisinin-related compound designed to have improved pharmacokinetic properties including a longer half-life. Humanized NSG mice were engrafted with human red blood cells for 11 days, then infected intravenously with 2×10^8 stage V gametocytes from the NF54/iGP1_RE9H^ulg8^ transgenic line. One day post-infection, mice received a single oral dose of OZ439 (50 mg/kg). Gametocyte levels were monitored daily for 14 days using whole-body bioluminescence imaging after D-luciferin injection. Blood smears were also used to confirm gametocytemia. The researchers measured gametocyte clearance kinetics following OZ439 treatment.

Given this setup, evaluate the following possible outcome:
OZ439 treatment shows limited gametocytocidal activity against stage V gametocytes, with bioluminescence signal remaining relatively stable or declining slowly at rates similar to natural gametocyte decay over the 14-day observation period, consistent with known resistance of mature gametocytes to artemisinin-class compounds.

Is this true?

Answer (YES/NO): NO